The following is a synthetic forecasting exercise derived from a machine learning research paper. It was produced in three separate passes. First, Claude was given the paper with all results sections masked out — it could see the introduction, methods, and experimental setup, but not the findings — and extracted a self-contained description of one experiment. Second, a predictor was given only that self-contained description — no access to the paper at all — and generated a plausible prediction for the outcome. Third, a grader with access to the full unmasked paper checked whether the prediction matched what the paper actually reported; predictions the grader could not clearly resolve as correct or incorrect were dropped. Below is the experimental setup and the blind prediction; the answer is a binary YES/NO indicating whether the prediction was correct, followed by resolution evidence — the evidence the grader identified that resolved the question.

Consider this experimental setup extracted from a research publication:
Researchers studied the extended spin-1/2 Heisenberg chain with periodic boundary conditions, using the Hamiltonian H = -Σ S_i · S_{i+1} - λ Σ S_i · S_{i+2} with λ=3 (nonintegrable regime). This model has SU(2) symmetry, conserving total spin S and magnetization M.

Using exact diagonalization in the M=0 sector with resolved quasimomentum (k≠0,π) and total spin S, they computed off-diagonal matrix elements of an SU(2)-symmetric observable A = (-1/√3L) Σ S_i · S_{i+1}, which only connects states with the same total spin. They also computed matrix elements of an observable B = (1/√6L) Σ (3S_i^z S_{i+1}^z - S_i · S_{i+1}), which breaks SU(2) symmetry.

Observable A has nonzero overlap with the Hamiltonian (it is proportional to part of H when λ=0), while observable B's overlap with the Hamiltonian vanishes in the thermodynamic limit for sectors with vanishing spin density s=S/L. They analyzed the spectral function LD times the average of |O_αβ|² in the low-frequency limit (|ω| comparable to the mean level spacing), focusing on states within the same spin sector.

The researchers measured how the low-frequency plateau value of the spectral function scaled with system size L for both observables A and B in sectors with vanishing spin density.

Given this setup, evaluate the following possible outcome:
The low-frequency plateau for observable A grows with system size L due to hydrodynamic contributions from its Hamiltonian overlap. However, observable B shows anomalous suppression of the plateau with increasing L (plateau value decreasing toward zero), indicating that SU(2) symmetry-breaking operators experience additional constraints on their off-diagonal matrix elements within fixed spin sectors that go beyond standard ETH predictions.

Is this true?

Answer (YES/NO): NO